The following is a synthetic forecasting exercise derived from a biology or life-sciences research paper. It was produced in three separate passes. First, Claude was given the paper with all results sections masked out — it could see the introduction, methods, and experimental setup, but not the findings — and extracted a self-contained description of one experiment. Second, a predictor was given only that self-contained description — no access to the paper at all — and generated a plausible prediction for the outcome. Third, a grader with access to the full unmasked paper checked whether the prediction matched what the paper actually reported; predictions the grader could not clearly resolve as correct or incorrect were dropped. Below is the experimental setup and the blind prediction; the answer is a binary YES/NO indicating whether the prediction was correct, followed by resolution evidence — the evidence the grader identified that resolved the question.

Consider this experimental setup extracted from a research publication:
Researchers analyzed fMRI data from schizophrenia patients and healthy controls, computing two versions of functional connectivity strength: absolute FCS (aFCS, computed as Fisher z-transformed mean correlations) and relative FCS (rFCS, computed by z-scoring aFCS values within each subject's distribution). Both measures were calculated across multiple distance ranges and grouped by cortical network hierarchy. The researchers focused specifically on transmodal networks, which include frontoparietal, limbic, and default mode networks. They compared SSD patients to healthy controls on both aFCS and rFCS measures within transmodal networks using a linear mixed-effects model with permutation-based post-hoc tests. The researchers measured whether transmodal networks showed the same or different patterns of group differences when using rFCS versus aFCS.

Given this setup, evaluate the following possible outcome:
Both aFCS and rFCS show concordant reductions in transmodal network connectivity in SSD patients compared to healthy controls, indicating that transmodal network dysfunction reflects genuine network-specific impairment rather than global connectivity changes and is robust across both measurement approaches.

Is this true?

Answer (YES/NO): NO